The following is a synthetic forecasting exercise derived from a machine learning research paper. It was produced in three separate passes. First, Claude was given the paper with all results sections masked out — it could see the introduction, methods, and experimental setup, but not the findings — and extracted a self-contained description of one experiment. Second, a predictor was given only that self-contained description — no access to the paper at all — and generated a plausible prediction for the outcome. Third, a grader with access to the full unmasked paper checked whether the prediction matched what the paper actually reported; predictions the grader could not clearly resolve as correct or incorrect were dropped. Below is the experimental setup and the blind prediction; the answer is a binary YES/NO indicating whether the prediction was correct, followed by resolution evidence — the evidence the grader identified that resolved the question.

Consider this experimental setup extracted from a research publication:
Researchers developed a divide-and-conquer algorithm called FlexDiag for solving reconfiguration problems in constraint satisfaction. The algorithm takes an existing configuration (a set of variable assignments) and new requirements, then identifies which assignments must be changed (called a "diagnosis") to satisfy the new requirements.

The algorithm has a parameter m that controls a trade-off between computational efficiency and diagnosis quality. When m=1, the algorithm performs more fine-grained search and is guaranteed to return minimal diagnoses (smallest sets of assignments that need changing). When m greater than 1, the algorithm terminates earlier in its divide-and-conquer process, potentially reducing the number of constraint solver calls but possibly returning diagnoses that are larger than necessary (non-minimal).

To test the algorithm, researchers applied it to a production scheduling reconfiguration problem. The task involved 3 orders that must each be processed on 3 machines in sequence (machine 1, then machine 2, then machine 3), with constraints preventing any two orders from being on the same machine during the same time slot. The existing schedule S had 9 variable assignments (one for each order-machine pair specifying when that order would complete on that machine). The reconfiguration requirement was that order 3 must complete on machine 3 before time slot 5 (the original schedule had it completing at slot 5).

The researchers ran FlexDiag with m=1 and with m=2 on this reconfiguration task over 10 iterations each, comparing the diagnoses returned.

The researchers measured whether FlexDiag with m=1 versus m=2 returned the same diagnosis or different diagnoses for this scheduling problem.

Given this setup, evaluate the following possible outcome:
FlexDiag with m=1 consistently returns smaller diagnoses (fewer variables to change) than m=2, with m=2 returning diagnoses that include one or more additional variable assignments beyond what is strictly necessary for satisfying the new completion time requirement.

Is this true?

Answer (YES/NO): NO